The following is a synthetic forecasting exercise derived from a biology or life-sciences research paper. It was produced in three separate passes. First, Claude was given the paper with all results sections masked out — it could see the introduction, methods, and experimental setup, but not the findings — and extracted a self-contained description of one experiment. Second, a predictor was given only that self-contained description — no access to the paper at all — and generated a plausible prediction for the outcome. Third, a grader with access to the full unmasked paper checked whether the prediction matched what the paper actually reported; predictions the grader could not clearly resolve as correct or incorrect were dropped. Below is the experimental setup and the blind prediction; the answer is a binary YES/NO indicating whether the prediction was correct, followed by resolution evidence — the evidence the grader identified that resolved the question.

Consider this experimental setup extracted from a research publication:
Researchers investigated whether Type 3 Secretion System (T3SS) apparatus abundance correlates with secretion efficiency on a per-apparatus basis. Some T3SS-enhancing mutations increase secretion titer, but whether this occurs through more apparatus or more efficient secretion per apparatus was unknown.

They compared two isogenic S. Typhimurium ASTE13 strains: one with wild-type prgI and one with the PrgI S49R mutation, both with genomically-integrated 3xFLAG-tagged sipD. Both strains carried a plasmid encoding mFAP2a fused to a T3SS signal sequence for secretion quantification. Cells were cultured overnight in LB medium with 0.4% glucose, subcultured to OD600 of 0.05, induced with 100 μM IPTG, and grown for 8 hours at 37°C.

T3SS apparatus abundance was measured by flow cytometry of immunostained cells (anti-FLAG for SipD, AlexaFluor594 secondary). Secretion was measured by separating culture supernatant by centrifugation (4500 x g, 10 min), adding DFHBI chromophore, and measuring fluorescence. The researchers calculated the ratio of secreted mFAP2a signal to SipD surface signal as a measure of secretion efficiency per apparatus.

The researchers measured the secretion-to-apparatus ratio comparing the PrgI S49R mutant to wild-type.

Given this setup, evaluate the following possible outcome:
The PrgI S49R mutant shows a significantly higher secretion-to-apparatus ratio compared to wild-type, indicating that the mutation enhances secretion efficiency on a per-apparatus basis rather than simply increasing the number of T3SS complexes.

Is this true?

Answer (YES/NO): YES